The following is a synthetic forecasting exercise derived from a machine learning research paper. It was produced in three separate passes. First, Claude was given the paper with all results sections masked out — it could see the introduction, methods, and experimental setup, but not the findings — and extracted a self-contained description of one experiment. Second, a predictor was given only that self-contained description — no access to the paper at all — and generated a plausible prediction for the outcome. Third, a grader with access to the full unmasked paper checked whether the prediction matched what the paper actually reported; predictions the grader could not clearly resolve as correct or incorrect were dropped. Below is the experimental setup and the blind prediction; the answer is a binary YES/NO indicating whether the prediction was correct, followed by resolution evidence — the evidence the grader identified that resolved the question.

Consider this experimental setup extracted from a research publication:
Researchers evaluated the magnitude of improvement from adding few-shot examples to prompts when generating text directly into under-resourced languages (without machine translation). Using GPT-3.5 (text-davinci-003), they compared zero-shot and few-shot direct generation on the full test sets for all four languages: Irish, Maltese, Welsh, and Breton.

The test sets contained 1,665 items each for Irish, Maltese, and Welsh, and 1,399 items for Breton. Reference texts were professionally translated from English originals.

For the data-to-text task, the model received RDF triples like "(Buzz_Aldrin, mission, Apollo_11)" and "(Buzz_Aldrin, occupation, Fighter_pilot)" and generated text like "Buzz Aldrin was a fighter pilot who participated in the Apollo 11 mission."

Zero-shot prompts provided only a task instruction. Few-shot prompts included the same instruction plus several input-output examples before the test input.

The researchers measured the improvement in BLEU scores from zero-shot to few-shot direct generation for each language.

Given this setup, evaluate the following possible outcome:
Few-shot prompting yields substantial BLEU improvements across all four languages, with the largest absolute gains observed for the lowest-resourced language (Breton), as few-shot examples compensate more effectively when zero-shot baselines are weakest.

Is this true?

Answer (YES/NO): NO